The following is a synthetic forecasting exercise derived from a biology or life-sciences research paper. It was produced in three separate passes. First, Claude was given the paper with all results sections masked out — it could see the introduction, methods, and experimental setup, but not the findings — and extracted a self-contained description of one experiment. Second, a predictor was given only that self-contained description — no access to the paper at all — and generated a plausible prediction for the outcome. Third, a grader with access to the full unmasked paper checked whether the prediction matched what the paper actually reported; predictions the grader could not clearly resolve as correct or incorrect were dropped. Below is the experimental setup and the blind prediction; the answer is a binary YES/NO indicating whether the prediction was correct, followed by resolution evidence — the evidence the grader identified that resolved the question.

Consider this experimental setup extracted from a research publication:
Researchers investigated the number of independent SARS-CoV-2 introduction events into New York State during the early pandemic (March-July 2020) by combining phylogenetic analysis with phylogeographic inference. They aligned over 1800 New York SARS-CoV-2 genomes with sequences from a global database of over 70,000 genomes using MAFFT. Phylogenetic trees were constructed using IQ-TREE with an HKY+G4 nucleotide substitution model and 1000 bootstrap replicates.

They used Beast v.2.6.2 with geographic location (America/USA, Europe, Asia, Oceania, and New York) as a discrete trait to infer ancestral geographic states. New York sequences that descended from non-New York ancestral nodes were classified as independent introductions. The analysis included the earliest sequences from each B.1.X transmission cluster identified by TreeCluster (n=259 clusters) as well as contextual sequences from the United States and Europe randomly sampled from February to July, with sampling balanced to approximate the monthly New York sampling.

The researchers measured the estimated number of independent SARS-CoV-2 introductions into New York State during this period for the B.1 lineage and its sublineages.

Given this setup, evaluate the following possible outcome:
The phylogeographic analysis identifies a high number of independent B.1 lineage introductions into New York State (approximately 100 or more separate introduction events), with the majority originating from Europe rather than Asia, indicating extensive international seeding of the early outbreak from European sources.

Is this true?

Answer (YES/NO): NO